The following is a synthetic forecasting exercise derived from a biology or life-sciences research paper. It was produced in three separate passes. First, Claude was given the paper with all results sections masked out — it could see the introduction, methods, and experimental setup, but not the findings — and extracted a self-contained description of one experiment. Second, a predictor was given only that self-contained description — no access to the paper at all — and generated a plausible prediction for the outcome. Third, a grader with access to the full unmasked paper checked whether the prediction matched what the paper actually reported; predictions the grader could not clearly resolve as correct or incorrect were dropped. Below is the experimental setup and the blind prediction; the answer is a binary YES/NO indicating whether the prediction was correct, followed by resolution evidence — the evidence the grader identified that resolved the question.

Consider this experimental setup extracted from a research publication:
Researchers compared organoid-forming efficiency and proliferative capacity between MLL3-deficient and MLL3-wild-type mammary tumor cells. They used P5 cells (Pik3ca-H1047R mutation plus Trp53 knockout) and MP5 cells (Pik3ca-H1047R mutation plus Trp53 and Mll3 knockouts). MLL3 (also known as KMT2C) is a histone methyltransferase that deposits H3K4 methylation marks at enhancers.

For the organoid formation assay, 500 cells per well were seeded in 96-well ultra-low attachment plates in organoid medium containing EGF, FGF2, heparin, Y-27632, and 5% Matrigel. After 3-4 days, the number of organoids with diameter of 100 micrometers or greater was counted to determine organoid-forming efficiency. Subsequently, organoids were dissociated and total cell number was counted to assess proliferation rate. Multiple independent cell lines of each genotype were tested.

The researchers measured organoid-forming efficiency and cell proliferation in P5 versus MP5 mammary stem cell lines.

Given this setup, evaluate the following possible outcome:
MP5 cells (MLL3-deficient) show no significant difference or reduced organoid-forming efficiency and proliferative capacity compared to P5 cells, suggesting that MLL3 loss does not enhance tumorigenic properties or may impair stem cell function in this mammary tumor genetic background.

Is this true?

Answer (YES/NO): NO